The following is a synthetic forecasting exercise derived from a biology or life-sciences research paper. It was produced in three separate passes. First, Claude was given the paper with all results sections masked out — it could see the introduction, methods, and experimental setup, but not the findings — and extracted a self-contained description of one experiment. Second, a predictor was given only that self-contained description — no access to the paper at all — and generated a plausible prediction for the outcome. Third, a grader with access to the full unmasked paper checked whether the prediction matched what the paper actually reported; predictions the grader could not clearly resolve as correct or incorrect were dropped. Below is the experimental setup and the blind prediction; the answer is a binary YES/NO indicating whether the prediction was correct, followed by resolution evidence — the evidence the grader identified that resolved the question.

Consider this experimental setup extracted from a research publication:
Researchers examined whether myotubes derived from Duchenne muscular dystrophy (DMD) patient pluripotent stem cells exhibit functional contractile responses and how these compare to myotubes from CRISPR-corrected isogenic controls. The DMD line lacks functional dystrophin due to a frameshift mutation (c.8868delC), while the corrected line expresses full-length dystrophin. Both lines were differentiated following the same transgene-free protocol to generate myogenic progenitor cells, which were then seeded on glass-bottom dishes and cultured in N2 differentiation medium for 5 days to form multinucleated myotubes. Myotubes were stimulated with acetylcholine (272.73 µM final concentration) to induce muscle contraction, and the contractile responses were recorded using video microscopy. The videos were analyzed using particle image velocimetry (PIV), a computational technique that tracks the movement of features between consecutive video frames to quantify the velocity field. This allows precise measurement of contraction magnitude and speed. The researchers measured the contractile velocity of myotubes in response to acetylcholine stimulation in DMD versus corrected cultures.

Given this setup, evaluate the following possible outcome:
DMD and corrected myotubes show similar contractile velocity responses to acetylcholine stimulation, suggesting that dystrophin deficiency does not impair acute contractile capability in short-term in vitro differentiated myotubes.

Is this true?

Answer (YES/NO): NO